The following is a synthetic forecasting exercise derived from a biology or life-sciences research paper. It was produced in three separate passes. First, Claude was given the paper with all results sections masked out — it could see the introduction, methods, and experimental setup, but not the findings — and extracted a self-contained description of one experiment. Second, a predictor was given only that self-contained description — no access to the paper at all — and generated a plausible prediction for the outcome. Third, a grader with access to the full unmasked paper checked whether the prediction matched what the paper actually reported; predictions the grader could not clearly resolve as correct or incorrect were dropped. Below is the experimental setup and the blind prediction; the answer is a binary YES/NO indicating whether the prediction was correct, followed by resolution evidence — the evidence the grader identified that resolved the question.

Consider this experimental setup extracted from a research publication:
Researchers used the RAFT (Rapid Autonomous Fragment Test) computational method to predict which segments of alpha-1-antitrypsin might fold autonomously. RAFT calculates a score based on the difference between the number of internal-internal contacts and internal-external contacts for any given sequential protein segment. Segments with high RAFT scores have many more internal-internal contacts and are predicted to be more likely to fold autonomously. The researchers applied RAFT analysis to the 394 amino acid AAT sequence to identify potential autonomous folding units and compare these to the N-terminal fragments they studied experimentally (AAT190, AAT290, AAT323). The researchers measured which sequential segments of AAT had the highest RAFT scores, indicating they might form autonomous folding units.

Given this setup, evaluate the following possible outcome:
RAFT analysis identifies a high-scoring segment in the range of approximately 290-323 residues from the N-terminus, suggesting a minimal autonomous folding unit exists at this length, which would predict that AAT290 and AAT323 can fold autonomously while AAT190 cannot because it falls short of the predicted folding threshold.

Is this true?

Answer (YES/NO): NO